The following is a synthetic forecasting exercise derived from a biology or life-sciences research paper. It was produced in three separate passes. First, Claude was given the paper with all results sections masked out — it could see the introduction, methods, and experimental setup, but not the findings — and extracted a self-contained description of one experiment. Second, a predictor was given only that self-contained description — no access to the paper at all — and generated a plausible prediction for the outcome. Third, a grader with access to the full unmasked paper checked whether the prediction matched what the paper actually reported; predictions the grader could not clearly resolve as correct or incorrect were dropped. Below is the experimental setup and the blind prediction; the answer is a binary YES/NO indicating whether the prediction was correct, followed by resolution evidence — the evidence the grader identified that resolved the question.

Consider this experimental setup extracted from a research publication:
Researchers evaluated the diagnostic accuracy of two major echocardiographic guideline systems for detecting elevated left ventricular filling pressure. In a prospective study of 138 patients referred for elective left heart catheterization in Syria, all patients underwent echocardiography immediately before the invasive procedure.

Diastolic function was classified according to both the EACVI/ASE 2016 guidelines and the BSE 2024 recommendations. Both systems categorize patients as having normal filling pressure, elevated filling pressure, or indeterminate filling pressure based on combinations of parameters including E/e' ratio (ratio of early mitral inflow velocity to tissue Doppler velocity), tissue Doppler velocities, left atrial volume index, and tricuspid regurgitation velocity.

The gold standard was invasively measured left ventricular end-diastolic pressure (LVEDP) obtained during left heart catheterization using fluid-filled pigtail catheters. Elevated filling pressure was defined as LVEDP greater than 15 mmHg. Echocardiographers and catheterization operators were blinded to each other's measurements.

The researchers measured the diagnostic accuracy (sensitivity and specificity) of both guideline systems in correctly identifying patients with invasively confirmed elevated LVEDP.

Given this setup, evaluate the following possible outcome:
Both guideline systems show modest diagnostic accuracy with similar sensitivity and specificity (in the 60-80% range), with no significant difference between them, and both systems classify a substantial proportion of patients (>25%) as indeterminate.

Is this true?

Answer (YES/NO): NO